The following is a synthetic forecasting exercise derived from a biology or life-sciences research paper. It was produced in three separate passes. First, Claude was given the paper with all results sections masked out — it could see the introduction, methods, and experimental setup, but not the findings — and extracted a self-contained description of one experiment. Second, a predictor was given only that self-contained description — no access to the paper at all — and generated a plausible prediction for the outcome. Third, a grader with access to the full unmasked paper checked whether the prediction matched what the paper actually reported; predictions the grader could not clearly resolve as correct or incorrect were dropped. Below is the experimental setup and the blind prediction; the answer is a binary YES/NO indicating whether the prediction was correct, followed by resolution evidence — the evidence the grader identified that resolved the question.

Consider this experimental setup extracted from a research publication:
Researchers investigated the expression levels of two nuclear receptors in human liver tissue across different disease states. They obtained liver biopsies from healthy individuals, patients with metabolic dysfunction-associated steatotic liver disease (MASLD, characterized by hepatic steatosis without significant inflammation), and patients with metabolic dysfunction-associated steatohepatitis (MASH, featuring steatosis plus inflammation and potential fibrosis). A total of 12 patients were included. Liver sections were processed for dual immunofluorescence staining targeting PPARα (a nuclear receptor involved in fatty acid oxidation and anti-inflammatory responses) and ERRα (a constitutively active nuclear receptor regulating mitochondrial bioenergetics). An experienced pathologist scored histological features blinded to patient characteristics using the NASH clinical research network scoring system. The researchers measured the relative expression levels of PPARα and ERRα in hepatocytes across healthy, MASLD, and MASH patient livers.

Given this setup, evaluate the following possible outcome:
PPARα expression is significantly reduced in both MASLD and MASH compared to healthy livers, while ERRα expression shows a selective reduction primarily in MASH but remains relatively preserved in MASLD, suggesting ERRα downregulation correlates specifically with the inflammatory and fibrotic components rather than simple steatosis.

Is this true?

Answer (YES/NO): NO